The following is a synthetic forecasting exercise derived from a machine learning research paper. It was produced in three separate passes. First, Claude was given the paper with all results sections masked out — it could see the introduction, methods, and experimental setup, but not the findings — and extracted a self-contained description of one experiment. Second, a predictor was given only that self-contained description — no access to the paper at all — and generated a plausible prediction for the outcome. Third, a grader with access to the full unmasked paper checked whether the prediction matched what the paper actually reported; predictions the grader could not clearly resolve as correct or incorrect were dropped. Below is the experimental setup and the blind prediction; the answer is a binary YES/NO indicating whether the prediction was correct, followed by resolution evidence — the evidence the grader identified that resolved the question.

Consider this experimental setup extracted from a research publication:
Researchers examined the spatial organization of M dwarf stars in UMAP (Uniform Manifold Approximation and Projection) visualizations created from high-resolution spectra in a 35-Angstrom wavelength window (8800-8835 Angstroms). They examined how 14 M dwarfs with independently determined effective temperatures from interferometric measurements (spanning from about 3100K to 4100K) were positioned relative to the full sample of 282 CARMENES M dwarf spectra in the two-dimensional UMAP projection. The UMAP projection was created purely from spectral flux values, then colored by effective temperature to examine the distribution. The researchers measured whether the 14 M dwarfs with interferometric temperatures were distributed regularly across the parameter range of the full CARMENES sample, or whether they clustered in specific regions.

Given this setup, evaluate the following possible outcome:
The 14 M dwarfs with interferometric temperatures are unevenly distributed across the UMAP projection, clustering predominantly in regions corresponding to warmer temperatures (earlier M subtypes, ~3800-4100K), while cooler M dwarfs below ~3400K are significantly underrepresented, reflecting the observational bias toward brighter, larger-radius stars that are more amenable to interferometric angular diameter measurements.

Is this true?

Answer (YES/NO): NO